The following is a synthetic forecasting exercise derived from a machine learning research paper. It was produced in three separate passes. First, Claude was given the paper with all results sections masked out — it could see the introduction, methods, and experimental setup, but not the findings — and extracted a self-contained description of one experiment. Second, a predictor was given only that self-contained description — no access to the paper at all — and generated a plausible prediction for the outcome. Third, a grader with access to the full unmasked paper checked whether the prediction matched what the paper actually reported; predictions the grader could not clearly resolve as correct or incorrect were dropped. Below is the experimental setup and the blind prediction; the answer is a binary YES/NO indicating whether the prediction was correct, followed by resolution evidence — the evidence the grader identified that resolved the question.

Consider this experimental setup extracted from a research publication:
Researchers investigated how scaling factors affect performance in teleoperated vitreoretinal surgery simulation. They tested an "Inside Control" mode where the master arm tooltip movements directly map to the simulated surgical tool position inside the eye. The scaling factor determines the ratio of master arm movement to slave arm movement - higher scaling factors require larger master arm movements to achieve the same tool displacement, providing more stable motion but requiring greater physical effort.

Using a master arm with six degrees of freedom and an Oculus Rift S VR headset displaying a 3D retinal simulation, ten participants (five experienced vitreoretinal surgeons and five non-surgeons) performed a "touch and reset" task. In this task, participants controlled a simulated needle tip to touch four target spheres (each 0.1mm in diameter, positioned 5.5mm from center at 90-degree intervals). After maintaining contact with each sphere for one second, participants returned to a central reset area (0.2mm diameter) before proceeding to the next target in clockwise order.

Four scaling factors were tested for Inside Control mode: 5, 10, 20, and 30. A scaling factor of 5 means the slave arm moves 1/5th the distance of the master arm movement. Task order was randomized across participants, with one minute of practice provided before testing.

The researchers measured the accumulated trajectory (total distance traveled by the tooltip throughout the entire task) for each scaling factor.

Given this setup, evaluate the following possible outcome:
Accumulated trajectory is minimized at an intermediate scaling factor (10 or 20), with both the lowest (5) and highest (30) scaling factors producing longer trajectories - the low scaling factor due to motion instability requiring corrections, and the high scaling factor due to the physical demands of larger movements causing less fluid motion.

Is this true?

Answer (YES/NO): NO